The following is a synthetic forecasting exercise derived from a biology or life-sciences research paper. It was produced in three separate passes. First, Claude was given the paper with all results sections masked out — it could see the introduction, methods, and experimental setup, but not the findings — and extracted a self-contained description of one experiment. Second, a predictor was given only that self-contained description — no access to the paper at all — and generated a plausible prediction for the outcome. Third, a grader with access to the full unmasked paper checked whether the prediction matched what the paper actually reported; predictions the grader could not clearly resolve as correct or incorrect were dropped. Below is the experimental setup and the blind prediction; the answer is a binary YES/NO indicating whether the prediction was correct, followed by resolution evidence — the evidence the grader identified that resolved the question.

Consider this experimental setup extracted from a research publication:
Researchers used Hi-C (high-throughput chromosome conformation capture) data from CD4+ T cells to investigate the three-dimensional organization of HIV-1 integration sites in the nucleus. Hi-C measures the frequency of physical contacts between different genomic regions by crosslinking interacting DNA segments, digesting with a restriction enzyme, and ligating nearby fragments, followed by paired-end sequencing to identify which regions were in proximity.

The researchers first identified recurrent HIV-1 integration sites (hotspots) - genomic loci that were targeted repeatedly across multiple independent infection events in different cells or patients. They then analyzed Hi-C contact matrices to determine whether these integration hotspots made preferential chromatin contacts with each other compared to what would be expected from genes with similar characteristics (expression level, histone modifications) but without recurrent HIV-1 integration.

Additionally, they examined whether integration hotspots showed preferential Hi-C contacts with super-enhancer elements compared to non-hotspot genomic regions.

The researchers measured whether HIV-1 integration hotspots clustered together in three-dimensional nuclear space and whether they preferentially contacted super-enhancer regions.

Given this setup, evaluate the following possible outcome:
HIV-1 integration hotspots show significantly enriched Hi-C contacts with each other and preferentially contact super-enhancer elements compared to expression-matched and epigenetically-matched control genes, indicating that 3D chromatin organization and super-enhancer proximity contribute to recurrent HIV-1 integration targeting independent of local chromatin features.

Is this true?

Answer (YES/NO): YES